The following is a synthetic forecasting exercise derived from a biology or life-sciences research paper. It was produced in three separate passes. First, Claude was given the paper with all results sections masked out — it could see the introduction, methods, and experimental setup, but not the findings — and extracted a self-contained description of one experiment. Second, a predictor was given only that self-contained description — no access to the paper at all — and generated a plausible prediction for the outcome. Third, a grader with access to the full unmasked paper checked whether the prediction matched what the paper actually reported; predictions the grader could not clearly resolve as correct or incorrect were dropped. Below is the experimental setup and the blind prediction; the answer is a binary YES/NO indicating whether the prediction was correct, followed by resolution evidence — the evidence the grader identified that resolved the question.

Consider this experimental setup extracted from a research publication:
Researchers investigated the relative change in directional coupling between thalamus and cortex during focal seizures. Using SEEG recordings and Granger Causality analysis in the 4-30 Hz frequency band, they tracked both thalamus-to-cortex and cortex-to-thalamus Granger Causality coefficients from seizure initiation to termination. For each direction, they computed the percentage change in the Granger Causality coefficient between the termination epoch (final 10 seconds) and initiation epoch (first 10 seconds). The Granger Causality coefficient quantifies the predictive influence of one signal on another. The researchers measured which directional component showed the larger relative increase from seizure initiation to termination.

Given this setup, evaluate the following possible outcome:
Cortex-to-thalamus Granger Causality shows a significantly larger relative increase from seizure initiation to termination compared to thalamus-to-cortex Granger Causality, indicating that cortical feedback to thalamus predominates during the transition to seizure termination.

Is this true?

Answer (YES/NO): NO